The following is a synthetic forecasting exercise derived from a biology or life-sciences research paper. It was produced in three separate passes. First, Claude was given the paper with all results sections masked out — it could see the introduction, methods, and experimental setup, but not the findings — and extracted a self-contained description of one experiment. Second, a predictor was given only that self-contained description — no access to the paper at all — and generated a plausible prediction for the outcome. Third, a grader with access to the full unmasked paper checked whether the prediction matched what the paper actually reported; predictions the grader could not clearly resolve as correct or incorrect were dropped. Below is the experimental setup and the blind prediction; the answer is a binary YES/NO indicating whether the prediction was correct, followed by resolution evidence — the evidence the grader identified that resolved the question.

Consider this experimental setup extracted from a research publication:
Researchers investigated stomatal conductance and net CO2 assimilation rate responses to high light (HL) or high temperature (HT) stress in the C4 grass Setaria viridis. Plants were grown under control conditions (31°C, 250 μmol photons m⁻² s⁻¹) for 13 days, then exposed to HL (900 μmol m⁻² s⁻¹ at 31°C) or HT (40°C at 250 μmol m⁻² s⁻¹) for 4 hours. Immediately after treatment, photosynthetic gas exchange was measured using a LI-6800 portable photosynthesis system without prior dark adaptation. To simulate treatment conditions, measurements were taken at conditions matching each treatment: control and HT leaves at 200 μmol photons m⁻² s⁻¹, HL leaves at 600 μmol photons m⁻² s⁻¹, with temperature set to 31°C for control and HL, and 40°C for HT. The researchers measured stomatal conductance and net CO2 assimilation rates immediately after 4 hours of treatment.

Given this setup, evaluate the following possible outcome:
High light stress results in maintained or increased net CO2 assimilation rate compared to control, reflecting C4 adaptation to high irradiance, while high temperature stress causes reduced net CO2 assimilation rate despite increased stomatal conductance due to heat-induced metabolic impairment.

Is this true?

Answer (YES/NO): YES